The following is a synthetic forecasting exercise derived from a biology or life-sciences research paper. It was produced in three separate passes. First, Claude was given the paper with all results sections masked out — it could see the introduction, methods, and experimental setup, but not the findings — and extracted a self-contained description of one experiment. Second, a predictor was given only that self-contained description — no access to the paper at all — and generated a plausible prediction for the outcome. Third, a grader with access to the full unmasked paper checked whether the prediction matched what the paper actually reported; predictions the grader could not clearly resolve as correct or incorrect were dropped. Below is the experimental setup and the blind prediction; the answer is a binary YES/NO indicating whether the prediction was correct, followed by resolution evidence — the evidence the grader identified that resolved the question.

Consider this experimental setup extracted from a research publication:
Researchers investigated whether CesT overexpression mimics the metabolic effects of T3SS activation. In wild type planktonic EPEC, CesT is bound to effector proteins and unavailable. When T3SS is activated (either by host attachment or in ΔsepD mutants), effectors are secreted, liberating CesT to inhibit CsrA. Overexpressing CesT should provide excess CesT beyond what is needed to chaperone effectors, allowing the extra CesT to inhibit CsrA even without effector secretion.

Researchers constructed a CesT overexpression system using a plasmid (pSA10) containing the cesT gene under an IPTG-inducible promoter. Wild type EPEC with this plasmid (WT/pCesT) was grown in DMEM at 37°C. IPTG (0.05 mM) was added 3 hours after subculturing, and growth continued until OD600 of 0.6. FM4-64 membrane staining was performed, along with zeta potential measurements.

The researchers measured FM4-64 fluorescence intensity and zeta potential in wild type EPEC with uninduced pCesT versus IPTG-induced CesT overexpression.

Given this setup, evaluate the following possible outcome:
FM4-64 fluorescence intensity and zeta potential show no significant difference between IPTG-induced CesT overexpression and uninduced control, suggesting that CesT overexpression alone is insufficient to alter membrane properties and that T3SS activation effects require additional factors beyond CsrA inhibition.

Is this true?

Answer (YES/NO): NO